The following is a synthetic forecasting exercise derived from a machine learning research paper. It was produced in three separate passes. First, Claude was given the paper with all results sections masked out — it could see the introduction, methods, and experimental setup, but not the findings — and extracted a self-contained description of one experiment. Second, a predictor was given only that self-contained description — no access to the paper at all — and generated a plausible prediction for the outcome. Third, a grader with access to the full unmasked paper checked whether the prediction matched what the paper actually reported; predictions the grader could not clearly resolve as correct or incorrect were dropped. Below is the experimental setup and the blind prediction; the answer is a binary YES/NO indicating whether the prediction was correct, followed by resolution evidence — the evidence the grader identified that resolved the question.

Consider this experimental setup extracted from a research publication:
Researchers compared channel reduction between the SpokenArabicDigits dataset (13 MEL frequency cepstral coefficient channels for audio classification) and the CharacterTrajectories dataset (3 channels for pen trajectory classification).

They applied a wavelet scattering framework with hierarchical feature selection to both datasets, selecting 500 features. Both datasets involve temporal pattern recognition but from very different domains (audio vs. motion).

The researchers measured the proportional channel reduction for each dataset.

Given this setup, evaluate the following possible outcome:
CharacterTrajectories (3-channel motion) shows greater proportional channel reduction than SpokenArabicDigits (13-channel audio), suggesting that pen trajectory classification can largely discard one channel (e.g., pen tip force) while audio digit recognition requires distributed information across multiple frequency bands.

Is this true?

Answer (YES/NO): NO